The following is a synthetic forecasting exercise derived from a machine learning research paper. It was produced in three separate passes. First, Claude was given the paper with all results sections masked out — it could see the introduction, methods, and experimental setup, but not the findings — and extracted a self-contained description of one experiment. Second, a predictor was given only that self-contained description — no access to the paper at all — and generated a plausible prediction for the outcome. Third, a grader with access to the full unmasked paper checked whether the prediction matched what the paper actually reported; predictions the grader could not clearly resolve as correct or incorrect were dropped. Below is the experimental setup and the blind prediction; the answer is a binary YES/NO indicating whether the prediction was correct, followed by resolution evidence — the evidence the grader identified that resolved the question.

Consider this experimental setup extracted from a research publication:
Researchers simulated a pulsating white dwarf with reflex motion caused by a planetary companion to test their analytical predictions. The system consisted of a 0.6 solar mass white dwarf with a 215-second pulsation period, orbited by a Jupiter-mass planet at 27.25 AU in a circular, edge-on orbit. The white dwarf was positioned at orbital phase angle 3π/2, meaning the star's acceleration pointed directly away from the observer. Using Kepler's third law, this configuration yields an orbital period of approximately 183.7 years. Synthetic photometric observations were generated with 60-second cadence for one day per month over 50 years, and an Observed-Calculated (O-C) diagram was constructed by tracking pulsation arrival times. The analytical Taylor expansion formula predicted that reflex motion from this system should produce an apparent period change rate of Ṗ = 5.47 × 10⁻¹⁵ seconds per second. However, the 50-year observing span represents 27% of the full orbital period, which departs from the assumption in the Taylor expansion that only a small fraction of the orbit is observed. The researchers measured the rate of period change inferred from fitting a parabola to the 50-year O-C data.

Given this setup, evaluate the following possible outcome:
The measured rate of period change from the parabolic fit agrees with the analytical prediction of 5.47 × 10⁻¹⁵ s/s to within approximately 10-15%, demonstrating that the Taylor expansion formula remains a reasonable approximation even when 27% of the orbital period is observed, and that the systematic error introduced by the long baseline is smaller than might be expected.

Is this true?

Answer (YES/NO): NO